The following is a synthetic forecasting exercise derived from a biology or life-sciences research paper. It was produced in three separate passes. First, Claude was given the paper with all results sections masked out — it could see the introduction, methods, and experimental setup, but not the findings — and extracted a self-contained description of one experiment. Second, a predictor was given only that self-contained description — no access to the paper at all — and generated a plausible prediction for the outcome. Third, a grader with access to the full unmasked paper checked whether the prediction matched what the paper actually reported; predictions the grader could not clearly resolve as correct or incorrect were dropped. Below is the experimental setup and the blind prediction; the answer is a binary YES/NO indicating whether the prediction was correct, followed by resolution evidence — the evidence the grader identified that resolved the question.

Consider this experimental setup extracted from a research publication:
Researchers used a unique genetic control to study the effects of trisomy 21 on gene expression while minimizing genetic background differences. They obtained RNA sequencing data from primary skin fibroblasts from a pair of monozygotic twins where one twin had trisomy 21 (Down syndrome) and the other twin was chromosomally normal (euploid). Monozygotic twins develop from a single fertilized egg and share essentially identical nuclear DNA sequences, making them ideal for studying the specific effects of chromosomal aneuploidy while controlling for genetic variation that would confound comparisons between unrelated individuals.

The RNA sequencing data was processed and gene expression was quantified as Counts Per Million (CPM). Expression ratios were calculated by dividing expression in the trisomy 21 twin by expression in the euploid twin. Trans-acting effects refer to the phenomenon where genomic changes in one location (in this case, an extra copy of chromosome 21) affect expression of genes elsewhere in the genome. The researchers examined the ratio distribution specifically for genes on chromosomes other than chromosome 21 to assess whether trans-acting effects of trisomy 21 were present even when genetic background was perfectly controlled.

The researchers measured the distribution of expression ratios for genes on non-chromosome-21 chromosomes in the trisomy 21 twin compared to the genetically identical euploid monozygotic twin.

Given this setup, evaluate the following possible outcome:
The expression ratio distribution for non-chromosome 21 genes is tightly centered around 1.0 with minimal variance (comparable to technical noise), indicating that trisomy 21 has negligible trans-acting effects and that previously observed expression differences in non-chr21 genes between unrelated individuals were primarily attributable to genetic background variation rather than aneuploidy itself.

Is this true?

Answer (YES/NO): NO